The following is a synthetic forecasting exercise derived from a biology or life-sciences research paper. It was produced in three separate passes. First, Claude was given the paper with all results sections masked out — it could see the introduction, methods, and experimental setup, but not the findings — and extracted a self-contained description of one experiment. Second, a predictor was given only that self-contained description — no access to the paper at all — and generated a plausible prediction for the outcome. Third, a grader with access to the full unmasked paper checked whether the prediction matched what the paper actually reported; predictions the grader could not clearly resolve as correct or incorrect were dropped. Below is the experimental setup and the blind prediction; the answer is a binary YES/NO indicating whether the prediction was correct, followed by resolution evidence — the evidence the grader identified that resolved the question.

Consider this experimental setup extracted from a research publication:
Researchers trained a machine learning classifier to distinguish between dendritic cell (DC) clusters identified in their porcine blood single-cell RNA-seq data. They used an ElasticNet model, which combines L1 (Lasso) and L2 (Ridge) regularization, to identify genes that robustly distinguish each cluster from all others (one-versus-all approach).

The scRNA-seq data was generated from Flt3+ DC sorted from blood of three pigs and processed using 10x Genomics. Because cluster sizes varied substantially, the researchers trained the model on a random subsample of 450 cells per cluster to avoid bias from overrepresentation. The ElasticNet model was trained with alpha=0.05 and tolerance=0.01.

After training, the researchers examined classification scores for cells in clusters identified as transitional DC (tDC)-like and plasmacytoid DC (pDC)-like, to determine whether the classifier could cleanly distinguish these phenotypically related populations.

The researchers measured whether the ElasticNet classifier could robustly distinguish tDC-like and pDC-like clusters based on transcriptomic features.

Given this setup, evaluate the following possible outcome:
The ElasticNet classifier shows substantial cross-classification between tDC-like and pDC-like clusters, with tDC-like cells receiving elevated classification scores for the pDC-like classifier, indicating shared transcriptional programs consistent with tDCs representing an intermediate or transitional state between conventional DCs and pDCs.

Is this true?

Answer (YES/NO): NO